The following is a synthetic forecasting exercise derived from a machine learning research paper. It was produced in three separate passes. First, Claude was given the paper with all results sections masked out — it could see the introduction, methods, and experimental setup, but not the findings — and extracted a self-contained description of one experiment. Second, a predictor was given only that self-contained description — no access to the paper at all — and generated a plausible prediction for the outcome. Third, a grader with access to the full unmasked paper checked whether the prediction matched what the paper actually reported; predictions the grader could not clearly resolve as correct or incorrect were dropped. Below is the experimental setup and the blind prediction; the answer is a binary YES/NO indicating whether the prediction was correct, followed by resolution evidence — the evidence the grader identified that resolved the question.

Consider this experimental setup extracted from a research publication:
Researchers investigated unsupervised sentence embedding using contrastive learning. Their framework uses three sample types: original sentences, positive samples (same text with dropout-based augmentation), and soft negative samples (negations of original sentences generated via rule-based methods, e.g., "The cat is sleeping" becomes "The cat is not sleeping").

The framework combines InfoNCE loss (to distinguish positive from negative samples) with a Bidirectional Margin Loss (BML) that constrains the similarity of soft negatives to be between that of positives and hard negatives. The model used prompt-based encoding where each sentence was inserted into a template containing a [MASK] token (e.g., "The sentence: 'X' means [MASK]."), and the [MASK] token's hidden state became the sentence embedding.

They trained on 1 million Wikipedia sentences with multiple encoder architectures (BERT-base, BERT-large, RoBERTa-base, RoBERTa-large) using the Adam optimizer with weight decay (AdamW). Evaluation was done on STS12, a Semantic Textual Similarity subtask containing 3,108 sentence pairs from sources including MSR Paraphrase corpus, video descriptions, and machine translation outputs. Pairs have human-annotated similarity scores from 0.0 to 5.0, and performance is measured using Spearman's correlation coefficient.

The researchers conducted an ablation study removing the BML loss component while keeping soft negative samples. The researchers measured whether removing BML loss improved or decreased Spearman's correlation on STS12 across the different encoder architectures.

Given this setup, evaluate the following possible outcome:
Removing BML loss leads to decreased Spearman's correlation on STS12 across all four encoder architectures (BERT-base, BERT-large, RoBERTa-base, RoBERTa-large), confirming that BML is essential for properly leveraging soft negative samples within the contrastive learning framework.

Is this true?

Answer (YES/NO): NO